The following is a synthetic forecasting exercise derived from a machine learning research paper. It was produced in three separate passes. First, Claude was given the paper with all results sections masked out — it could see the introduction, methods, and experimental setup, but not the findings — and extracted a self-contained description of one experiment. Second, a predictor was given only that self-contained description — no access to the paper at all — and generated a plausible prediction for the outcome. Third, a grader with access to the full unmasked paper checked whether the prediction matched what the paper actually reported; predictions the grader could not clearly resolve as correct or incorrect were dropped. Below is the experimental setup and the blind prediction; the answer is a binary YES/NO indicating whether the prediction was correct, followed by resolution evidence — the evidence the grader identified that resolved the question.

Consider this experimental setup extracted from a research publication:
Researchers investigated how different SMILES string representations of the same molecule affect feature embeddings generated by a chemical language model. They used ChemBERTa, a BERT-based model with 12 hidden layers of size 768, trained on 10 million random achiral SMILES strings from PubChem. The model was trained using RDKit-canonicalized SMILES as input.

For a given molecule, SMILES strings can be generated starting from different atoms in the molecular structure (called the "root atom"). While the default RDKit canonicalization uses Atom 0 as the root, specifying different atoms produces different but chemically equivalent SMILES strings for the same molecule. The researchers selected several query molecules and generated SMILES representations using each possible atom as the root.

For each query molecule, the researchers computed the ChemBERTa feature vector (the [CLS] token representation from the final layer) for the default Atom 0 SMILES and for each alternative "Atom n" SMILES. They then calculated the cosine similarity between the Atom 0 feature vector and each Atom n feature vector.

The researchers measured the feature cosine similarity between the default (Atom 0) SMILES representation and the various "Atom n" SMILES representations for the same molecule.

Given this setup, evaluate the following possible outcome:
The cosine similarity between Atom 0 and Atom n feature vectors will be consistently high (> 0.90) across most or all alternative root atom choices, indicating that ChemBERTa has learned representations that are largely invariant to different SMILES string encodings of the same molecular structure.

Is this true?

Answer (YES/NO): NO